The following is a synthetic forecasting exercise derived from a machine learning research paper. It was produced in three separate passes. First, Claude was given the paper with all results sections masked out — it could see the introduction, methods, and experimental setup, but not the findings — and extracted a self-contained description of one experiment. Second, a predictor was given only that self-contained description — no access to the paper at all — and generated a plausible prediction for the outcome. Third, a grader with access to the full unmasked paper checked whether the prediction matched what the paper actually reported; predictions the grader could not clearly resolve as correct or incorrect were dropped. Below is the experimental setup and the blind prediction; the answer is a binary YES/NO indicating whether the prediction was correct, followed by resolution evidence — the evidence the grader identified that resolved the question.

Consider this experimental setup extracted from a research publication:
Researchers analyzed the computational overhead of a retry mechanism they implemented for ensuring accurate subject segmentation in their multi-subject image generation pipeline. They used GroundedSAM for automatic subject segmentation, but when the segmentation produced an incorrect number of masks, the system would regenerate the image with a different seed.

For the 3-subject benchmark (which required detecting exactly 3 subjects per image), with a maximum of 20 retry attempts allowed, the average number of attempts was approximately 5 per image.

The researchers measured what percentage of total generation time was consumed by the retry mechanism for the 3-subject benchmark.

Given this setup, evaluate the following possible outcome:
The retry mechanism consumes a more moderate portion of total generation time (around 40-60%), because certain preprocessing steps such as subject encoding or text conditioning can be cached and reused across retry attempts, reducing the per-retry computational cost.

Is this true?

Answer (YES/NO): NO